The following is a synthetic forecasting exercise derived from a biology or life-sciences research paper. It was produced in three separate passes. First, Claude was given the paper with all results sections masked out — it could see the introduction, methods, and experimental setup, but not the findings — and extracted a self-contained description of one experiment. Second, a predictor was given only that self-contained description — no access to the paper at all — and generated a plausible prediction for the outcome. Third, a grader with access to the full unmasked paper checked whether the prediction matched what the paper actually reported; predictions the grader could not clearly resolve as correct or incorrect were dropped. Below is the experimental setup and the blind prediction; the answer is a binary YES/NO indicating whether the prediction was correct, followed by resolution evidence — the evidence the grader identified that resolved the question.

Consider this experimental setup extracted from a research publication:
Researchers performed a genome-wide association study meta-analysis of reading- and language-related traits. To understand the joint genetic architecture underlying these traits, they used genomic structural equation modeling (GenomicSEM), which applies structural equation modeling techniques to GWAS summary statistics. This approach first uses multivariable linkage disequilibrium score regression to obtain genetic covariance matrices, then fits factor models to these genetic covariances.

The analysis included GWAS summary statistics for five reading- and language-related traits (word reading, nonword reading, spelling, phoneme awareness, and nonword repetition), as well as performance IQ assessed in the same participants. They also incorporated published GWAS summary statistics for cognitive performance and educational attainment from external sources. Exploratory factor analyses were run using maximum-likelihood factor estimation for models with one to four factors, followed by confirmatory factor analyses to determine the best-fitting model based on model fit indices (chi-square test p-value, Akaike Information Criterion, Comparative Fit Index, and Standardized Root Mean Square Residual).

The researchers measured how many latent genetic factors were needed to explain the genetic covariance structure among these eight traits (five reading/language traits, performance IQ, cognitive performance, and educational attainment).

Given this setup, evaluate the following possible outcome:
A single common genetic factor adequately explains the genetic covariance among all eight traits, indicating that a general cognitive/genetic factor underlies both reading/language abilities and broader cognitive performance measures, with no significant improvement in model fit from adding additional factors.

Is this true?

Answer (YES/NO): NO